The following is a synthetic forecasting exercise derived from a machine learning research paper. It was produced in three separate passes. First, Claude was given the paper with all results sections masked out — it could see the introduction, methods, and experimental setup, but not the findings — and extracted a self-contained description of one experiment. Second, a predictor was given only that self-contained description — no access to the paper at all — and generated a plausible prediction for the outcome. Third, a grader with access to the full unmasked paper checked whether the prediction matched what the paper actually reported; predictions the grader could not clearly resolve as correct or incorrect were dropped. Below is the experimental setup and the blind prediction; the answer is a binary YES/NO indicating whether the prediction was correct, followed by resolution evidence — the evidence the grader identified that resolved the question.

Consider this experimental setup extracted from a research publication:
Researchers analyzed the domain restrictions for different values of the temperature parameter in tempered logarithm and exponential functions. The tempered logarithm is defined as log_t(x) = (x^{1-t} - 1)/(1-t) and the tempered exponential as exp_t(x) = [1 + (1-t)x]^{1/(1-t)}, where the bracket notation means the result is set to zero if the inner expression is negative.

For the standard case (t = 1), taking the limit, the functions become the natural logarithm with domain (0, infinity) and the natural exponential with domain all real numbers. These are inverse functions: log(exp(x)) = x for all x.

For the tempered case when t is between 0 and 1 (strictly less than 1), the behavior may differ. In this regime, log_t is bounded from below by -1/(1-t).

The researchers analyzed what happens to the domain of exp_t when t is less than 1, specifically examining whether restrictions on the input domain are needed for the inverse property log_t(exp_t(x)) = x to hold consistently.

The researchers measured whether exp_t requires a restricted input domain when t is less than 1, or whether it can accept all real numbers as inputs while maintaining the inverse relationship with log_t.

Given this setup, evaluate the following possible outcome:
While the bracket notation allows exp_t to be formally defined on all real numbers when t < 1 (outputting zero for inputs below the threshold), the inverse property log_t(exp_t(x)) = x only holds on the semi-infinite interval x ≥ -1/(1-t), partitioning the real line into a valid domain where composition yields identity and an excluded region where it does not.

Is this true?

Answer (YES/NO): YES